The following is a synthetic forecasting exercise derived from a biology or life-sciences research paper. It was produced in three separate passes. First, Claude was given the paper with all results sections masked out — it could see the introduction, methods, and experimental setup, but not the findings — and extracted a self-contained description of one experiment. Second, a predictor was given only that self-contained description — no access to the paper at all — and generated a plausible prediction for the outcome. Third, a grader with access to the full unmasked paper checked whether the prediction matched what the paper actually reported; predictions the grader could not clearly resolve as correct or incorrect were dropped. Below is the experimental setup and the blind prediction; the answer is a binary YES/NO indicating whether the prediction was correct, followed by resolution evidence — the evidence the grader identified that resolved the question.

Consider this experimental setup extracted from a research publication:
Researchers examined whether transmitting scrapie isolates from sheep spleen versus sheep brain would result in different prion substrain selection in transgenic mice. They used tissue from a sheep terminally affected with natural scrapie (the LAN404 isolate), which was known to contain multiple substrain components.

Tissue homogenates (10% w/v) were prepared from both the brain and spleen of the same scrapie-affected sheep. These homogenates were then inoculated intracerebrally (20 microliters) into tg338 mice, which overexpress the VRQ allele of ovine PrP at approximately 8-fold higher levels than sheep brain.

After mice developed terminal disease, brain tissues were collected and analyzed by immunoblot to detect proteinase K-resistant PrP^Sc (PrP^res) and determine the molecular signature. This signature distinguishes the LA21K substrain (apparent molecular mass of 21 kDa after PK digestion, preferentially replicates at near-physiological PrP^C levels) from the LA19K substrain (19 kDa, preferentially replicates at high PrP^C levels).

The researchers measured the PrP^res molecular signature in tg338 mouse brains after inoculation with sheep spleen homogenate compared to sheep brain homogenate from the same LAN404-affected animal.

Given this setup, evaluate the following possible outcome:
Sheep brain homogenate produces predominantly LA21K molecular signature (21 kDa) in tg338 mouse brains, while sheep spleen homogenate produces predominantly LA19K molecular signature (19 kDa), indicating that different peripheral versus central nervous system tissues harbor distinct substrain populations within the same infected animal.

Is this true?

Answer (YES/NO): NO